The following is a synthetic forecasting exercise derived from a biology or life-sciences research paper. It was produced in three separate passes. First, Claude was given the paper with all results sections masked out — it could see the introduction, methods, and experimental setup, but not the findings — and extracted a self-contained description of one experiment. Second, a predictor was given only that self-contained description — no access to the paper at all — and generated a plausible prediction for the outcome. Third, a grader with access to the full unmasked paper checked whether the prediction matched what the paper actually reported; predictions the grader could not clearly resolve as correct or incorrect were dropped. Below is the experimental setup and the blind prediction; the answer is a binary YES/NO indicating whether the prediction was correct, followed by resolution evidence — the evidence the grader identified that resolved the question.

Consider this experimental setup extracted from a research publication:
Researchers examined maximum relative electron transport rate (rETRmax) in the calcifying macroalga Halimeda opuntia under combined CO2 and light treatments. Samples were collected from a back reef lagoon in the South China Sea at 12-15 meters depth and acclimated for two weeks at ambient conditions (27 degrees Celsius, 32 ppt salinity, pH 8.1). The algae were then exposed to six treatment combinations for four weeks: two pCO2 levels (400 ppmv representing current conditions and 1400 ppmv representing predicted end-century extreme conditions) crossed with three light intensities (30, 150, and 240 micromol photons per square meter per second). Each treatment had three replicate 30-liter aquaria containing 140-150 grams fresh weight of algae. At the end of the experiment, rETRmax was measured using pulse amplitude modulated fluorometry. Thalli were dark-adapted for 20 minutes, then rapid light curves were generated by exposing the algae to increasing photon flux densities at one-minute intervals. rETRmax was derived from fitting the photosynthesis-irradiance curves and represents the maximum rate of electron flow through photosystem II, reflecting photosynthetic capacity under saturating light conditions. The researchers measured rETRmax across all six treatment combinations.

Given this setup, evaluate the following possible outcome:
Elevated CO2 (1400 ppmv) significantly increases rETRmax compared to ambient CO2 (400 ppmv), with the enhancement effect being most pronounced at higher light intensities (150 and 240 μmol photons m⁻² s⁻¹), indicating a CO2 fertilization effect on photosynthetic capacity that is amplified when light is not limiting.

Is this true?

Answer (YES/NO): NO